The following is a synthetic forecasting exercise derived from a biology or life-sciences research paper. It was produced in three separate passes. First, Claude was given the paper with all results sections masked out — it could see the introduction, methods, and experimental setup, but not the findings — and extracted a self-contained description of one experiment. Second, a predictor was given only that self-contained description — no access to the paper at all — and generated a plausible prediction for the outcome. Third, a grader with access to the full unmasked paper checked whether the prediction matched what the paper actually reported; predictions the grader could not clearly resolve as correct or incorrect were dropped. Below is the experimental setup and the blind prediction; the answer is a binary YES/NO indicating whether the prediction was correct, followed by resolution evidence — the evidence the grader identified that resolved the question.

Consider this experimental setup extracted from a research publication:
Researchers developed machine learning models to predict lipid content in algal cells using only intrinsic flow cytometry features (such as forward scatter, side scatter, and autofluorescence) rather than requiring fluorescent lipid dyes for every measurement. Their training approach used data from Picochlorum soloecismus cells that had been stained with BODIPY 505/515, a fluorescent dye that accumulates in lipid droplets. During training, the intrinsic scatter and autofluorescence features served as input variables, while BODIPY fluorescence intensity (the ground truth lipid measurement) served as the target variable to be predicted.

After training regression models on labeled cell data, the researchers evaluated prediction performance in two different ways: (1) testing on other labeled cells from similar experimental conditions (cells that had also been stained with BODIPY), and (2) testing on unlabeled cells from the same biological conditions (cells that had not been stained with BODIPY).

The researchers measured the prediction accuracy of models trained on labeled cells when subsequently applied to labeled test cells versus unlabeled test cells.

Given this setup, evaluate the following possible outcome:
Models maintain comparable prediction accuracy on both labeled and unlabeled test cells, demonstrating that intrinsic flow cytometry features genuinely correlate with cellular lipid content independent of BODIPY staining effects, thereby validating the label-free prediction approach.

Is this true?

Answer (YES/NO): NO